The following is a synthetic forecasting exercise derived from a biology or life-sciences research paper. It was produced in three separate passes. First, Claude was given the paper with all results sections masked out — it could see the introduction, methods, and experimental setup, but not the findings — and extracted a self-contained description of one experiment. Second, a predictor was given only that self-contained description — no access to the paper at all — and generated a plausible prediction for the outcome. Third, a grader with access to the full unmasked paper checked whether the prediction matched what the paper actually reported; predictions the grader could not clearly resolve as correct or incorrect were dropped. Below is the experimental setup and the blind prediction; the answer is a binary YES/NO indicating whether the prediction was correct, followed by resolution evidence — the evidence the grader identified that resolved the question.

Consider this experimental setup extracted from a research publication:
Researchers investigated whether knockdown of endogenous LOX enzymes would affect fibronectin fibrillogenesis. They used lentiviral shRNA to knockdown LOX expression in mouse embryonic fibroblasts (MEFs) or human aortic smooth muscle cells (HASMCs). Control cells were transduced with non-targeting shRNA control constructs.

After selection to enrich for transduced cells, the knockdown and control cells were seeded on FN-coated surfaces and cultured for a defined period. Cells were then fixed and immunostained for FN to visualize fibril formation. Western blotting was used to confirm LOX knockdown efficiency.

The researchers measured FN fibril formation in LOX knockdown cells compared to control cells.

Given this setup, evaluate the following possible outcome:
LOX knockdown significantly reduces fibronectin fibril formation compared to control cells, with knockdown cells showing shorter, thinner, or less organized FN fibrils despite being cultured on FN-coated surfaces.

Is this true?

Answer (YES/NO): NO